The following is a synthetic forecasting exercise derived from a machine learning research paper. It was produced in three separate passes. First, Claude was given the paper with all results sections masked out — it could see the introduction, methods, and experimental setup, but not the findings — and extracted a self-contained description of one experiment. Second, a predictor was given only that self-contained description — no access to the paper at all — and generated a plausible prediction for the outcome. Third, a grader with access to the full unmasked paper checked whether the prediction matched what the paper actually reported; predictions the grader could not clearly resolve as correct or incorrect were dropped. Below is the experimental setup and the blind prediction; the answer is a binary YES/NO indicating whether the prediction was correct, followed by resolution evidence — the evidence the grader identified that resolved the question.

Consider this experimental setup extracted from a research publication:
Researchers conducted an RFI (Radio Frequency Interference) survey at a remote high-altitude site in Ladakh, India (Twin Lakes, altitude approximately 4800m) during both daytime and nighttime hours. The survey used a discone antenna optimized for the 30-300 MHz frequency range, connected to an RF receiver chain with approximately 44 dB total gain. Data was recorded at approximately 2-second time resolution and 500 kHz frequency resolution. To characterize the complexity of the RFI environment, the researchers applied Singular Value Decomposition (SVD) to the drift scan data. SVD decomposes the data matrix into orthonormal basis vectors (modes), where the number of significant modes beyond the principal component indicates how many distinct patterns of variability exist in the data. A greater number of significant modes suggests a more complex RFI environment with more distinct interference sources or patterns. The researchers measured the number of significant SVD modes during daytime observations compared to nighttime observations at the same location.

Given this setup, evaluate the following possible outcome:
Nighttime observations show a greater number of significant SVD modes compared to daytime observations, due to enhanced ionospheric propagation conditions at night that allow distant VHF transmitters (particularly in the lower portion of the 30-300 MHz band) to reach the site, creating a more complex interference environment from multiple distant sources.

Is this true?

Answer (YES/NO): NO